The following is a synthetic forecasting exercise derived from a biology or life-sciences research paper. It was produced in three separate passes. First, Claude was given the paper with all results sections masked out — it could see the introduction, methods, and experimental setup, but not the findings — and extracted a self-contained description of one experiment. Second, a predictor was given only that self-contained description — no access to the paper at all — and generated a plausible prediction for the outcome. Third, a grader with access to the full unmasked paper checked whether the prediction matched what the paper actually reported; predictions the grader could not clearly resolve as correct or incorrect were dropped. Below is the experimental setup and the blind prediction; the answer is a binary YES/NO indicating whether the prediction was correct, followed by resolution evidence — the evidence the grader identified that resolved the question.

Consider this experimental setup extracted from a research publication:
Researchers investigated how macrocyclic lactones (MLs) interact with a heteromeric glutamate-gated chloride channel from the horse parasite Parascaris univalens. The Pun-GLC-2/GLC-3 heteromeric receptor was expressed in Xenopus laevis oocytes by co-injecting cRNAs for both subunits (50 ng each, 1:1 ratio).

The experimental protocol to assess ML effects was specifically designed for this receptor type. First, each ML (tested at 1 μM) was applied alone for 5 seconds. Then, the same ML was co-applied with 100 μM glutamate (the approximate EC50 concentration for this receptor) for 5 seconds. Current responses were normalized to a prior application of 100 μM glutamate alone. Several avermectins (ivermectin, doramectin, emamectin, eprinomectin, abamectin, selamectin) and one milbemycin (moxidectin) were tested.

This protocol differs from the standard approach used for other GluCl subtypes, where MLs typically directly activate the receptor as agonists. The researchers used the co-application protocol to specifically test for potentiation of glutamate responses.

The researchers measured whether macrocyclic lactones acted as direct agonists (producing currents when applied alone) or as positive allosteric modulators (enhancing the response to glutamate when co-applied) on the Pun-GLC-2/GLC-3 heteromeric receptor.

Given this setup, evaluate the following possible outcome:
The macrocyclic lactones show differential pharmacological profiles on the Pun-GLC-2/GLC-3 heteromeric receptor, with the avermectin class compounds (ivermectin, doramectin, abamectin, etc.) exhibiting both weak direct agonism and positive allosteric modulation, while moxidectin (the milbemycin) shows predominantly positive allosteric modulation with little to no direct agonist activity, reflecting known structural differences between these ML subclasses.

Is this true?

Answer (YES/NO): NO